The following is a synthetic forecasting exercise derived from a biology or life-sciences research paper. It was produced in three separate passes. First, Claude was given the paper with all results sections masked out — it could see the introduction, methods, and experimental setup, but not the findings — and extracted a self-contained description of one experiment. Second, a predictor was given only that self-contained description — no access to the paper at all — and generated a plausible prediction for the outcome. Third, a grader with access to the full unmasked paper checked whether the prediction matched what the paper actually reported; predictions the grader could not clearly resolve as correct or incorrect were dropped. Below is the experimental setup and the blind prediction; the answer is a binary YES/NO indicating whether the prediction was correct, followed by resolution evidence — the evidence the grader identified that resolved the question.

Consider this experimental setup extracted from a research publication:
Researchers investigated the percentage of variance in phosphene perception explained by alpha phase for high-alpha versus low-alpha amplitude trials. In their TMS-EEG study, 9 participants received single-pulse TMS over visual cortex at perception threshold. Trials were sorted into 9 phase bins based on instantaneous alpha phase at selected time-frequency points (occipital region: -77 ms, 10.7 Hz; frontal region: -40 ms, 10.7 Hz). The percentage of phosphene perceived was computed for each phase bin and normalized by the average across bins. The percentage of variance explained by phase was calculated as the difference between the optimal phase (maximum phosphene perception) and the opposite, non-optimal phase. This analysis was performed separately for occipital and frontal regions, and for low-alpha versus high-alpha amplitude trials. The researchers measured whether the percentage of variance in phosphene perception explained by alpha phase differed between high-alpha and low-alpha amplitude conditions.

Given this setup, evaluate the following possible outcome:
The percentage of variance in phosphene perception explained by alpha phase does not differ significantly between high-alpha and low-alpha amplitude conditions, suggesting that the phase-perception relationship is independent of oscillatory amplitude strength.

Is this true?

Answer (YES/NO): NO